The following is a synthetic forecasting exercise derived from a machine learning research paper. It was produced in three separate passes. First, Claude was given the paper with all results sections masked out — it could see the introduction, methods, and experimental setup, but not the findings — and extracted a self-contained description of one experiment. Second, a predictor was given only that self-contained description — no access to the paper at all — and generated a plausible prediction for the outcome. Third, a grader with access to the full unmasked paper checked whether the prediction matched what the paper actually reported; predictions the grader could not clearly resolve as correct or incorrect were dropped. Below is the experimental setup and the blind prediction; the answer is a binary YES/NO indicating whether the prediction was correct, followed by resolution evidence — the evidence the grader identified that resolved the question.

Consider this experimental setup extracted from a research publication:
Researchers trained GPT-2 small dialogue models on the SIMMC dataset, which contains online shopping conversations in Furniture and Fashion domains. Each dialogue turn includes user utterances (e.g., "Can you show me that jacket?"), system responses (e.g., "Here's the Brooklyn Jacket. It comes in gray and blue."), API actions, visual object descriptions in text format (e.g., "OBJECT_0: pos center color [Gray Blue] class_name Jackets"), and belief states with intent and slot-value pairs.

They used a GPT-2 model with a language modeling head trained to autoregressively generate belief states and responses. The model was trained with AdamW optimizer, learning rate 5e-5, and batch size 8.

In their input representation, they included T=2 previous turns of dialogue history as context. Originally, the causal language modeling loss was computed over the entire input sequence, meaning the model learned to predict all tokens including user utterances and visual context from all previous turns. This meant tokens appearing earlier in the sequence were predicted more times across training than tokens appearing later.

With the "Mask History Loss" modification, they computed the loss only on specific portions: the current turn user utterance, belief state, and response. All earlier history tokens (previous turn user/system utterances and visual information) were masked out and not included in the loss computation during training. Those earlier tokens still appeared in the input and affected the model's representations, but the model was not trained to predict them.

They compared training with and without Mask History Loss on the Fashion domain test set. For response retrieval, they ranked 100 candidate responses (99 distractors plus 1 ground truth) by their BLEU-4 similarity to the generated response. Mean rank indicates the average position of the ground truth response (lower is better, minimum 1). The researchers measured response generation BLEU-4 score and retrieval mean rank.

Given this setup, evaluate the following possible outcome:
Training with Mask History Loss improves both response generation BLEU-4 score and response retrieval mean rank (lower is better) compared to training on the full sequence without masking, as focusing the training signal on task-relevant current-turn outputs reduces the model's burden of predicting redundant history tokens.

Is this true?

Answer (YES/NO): YES